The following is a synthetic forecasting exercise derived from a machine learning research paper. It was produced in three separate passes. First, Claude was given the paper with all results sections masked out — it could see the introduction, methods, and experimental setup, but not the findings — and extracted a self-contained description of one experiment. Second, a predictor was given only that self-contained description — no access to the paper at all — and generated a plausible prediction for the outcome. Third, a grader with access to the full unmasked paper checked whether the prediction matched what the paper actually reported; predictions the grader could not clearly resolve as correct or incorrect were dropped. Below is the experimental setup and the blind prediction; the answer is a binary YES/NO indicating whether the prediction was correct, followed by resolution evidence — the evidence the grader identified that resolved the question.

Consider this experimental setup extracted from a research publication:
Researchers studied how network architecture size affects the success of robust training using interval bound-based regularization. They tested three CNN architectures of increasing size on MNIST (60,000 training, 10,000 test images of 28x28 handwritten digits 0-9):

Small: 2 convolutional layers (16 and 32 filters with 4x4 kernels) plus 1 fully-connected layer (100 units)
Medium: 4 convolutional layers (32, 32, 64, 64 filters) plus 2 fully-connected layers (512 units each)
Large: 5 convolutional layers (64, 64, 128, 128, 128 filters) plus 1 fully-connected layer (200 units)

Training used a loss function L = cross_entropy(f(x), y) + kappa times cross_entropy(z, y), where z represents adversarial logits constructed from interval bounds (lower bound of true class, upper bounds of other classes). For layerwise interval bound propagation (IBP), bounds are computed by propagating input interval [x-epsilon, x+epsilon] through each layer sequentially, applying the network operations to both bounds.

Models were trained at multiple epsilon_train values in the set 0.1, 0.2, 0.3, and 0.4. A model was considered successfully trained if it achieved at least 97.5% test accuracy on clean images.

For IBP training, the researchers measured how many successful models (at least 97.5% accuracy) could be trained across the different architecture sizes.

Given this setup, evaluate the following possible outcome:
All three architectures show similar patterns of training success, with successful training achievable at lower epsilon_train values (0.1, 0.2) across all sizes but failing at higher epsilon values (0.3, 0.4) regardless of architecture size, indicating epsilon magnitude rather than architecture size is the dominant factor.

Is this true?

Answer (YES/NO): NO